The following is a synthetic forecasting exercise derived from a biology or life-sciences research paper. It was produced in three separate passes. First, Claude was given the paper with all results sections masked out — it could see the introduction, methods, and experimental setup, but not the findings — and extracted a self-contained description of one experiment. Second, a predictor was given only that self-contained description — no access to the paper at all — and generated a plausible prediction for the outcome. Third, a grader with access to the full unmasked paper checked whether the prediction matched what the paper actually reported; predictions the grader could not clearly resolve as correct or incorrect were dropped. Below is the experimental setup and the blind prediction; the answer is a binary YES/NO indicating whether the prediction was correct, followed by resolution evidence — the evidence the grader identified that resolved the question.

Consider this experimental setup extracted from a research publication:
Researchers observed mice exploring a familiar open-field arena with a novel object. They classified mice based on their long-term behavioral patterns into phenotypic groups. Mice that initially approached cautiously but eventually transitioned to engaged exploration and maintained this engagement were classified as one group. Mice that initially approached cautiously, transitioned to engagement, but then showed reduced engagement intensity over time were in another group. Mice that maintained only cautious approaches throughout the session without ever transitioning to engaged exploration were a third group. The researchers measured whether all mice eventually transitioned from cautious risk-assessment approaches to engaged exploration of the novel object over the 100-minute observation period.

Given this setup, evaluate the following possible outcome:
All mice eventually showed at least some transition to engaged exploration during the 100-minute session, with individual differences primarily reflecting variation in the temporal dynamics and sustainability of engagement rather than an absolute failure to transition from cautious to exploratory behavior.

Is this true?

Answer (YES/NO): NO